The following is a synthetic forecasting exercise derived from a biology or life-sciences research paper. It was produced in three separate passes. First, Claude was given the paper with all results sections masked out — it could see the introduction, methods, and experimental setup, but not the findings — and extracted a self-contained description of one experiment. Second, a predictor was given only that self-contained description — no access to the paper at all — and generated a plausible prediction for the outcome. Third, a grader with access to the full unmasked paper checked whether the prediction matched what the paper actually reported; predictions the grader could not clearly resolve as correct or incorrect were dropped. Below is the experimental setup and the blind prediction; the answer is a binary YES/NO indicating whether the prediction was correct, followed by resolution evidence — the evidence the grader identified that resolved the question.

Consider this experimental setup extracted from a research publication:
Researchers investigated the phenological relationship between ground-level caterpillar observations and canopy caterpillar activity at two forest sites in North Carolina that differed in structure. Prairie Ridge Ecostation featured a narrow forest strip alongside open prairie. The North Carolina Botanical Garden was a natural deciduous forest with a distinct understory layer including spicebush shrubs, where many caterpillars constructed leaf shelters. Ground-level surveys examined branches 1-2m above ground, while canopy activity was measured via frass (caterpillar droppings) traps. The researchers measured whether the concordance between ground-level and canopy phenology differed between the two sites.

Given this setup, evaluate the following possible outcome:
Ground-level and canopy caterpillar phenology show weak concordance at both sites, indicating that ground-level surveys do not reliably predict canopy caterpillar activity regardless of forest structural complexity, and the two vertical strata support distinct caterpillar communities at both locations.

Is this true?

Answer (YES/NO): NO